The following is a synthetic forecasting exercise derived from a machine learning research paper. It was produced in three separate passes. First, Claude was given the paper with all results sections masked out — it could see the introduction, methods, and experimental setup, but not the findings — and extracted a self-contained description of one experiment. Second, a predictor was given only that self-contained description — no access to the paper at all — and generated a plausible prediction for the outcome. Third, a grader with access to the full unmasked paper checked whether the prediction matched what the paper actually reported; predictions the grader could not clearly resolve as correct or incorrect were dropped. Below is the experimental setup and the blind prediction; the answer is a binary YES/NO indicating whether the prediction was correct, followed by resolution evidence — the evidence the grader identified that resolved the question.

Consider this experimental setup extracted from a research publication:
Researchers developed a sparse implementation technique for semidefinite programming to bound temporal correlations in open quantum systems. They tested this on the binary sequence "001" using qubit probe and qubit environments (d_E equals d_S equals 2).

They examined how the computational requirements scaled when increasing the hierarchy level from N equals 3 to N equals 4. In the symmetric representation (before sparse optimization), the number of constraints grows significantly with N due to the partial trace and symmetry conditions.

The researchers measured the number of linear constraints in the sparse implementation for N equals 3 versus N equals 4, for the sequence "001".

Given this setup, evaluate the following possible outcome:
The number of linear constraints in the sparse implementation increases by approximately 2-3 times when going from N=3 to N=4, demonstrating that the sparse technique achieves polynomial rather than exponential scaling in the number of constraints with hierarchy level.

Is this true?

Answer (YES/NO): NO